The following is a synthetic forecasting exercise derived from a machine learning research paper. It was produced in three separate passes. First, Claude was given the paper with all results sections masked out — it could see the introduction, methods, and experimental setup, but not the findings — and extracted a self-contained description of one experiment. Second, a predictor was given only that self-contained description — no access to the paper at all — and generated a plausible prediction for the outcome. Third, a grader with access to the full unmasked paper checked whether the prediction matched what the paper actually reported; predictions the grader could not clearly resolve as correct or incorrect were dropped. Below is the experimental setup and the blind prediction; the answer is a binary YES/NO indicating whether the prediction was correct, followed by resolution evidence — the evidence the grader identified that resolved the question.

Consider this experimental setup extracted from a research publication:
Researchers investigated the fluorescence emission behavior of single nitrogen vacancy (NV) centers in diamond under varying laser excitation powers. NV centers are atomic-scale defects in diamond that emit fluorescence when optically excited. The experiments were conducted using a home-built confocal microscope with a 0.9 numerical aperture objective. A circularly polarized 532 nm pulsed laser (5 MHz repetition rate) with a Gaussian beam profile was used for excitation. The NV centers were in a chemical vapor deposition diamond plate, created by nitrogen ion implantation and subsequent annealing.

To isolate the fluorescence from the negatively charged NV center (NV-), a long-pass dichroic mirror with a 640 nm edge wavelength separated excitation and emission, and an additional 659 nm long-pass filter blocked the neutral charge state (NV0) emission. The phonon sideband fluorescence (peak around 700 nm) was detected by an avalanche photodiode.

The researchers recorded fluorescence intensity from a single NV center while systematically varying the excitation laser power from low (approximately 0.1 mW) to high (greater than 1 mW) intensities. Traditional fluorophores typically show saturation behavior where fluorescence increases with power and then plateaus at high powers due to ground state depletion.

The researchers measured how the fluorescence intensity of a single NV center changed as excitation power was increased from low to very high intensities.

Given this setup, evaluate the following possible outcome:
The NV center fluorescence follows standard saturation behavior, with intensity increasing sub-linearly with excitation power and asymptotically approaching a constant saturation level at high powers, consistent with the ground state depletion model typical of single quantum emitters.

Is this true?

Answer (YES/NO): NO